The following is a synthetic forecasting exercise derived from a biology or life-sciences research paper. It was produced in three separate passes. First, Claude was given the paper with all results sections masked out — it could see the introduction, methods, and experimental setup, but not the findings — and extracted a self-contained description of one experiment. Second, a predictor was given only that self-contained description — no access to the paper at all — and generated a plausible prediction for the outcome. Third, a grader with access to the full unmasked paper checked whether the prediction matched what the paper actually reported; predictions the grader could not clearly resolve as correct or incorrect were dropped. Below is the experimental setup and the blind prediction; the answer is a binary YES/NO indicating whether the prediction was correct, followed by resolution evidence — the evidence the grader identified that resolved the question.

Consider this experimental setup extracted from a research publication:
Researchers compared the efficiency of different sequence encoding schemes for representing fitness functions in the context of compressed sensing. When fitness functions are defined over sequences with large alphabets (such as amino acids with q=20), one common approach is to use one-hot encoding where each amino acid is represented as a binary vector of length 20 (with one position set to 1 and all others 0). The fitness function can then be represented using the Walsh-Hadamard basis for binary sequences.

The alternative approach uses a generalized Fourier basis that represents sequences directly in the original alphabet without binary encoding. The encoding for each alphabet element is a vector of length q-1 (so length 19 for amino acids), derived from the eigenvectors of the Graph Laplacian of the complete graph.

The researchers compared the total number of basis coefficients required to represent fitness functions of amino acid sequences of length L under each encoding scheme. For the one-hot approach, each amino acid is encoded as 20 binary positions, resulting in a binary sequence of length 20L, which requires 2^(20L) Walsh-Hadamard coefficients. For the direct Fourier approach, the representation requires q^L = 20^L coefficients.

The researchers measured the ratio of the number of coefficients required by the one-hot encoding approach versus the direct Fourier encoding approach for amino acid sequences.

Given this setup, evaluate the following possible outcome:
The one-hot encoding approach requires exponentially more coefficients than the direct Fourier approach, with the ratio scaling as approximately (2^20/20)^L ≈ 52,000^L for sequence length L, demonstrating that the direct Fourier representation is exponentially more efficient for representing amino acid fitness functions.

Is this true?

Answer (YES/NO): YES